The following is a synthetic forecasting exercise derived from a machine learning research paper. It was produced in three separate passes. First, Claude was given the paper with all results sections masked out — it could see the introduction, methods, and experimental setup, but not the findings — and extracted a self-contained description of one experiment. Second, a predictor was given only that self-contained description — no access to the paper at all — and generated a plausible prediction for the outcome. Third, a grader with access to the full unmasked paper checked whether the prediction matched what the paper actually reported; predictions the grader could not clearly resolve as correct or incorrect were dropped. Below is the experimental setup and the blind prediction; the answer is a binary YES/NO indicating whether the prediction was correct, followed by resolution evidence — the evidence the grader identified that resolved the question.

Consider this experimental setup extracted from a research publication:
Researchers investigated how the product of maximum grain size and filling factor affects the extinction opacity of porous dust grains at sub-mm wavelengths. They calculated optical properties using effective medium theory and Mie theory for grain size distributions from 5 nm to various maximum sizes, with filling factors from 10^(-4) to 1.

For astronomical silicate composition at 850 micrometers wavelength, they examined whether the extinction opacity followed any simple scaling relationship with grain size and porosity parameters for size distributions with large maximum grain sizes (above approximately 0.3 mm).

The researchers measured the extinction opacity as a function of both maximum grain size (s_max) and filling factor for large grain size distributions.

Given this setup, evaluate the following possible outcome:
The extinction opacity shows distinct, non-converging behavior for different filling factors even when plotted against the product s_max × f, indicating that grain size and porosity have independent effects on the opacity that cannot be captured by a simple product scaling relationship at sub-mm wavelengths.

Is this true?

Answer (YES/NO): NO